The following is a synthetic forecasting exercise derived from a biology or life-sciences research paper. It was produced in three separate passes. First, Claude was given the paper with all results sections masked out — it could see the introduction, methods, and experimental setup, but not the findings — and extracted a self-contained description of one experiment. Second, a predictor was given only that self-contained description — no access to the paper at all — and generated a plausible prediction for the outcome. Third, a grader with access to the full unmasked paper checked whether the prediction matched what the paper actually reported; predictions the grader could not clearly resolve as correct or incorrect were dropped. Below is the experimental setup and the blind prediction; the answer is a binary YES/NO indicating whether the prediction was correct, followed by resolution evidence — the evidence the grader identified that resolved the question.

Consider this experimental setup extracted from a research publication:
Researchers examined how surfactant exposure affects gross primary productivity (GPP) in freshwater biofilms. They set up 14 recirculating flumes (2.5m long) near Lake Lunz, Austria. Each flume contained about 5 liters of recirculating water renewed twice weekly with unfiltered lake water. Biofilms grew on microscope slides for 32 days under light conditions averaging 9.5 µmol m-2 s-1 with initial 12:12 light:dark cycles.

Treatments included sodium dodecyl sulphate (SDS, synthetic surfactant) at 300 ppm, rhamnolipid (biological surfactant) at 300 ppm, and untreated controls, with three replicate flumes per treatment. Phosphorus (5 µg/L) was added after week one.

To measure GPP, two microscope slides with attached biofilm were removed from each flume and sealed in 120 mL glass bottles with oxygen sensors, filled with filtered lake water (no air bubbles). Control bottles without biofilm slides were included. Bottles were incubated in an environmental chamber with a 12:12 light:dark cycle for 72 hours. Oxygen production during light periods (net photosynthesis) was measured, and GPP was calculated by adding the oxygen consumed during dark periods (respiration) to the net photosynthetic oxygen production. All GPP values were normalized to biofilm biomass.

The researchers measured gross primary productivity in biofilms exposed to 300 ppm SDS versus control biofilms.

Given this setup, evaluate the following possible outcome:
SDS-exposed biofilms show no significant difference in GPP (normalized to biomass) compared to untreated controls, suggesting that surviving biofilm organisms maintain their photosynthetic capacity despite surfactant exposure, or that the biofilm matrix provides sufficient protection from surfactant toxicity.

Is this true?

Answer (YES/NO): YES